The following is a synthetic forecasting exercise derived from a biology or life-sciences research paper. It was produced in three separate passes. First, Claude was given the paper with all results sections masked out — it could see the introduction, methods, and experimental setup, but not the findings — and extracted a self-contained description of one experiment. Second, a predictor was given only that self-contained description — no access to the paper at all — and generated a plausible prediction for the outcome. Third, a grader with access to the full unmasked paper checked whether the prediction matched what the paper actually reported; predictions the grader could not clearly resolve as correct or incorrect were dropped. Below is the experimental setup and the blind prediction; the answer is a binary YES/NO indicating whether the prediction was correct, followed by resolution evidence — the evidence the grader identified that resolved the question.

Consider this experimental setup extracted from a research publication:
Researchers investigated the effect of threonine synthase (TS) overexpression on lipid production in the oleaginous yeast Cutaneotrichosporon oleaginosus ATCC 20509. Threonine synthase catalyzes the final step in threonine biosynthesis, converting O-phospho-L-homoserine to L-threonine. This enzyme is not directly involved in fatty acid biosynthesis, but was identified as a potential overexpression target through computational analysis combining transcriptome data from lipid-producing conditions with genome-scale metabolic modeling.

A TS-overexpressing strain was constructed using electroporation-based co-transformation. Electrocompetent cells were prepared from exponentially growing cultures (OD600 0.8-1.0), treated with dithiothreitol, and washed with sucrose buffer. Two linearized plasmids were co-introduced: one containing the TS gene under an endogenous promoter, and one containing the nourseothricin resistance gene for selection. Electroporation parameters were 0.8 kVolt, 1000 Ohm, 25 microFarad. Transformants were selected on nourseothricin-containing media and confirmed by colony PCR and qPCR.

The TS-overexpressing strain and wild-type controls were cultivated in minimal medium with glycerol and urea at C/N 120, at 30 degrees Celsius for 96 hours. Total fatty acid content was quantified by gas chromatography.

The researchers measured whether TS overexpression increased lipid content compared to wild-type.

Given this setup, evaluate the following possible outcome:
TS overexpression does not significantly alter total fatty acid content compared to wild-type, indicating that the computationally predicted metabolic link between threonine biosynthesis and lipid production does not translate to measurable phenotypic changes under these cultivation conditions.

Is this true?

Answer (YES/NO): YES